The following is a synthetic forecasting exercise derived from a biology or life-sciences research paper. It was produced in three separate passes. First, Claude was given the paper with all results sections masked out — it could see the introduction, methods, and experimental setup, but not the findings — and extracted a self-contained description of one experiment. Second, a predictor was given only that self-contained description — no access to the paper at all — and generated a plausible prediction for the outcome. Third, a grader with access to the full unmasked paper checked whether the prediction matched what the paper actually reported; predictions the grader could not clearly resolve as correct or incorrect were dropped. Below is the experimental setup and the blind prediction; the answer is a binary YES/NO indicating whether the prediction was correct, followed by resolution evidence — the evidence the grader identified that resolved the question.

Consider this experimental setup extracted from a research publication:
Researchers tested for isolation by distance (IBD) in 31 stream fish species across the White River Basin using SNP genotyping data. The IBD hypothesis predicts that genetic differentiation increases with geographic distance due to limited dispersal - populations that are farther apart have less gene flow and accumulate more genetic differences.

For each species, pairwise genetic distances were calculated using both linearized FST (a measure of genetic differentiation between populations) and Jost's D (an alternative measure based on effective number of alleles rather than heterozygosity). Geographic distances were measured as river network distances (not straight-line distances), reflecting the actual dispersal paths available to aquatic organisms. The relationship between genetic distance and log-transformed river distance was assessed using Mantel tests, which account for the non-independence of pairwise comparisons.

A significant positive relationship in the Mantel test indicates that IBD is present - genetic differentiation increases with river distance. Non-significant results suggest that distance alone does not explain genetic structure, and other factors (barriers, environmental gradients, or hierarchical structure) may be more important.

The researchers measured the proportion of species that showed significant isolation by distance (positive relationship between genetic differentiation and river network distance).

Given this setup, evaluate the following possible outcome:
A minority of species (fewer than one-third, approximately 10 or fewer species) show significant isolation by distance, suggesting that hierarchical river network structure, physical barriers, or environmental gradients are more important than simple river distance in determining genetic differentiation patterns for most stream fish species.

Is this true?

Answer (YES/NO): NO